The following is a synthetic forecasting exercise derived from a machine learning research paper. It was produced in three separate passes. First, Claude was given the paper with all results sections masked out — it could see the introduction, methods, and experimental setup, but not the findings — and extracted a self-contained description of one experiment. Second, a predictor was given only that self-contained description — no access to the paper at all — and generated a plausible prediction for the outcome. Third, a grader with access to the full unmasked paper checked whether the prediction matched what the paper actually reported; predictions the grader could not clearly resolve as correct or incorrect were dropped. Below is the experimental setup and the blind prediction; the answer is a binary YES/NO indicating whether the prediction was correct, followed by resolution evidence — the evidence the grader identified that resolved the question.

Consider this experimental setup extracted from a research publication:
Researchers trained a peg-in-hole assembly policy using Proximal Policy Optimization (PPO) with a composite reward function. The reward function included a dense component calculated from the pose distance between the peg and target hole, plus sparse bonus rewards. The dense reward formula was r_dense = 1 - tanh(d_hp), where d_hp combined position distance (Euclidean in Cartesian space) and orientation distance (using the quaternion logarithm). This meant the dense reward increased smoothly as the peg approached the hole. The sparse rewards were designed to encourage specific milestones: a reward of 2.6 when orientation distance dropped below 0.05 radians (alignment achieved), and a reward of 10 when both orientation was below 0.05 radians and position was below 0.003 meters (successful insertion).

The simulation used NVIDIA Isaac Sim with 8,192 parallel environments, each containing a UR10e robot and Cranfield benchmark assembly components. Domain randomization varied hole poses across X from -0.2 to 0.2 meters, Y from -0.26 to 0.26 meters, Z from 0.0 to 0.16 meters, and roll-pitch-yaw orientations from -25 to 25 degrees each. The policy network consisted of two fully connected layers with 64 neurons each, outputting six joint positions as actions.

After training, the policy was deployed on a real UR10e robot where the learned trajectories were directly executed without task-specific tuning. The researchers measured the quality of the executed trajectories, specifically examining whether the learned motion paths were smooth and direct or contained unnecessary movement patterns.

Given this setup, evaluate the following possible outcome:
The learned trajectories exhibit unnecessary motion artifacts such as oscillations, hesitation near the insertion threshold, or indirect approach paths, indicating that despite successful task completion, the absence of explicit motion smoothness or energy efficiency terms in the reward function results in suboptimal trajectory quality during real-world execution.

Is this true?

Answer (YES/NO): YES